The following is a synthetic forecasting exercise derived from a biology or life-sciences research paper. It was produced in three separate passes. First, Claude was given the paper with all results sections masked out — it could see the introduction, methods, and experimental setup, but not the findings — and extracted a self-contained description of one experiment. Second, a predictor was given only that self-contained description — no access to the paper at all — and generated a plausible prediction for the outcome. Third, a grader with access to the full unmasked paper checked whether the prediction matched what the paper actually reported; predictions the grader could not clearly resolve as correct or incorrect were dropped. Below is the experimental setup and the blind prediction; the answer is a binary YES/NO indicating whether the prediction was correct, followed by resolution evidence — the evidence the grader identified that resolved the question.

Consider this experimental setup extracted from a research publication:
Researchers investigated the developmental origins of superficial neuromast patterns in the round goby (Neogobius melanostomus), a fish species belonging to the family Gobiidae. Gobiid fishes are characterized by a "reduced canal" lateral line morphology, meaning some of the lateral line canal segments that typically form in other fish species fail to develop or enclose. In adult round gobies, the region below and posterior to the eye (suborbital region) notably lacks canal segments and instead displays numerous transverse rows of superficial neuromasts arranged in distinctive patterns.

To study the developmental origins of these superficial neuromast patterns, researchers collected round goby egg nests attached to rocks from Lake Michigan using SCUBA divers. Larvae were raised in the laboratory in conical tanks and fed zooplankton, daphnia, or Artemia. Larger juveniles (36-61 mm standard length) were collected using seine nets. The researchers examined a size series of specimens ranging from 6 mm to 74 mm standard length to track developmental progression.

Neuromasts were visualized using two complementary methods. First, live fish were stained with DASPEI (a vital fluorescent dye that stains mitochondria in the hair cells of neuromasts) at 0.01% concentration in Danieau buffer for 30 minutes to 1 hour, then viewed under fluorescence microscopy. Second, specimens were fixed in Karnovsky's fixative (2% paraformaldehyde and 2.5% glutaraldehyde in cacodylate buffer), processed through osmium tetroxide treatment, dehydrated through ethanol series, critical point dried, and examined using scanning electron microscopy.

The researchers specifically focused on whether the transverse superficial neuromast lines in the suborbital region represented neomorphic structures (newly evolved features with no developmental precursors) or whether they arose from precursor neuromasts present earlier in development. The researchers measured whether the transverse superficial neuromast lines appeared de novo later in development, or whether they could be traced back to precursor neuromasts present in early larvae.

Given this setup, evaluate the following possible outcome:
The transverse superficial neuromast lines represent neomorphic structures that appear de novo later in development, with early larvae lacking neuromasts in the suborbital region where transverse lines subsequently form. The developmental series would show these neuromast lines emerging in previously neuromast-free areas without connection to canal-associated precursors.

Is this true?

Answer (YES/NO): NO